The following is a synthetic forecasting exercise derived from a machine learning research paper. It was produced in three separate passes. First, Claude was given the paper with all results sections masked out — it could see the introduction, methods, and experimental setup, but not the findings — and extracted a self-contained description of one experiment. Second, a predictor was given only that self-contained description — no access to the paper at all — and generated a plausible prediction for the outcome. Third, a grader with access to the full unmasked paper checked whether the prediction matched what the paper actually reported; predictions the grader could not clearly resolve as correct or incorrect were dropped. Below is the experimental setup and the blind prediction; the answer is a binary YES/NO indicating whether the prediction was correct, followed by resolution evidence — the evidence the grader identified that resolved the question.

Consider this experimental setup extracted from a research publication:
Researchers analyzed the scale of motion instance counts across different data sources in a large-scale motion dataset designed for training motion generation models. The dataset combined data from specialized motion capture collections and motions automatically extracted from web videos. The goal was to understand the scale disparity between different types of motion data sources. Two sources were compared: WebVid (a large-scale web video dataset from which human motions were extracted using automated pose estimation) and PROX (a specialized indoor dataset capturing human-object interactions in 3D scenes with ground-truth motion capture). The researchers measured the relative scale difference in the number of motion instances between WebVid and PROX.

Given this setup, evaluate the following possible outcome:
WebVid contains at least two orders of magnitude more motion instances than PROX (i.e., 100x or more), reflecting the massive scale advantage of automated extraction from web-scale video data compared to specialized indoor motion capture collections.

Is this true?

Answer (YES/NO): YES